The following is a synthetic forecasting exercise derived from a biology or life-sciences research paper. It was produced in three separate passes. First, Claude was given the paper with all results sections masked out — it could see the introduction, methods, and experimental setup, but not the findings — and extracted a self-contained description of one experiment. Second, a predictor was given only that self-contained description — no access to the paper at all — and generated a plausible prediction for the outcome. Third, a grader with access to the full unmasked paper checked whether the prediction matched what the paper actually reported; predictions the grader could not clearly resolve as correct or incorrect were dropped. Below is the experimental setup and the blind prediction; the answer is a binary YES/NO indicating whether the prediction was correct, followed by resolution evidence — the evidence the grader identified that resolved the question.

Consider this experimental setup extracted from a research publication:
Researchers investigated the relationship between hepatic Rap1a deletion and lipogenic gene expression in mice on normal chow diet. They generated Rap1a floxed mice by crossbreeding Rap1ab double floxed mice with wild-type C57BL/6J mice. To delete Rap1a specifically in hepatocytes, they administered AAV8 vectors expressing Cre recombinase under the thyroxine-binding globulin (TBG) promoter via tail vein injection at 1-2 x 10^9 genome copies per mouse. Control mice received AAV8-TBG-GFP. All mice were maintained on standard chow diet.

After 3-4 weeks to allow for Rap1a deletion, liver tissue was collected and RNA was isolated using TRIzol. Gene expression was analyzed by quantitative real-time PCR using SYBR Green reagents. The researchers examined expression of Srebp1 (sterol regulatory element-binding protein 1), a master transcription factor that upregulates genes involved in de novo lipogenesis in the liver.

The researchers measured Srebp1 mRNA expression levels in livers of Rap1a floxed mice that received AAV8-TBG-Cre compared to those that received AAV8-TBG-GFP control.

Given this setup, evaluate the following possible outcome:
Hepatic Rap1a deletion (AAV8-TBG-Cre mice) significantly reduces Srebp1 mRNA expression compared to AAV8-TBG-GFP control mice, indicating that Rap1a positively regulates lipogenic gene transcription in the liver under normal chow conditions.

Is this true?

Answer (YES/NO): NO